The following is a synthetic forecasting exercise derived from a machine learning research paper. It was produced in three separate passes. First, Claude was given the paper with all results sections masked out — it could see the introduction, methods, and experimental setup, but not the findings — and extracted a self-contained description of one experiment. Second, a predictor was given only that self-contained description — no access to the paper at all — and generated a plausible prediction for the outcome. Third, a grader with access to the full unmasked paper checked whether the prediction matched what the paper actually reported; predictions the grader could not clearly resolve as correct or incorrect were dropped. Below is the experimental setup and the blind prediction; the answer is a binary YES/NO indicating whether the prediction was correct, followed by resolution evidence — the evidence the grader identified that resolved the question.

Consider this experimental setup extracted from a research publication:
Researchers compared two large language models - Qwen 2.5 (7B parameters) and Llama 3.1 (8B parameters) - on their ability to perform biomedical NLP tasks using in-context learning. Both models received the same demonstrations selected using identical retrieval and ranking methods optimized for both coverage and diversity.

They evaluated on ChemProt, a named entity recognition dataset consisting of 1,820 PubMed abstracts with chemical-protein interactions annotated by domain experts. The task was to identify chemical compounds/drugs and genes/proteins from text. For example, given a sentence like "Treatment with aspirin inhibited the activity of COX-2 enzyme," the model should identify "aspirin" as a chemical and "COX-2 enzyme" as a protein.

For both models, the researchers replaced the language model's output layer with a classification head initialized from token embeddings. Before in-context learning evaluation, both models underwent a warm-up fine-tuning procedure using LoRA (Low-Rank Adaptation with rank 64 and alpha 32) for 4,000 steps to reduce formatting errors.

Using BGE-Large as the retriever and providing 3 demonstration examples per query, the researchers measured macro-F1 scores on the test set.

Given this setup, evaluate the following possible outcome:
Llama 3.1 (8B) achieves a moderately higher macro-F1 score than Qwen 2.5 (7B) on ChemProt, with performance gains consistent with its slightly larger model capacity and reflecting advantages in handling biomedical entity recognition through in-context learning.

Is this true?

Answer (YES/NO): NO